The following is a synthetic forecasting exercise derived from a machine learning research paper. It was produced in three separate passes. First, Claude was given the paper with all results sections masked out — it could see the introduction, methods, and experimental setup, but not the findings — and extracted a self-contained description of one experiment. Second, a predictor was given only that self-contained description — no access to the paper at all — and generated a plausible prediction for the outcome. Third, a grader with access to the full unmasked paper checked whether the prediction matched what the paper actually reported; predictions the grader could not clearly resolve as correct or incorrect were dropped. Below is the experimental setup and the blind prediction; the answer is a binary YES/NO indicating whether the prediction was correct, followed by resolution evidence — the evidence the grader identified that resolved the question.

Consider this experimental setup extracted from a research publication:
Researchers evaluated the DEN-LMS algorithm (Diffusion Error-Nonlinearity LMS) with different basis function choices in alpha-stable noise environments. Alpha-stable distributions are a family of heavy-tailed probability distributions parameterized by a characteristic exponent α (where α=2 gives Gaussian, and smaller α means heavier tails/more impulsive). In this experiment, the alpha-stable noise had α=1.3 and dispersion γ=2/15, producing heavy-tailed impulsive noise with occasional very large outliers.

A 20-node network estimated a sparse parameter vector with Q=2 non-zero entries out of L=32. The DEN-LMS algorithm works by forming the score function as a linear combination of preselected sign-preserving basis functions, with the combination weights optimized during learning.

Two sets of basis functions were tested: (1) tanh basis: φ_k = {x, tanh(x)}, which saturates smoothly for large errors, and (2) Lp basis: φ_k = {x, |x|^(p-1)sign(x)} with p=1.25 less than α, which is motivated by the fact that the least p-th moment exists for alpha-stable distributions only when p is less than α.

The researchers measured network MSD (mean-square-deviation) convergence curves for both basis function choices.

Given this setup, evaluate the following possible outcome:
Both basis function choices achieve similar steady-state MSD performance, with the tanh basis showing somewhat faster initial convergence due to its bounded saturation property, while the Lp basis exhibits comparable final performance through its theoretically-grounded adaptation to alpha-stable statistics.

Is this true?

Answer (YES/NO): NO